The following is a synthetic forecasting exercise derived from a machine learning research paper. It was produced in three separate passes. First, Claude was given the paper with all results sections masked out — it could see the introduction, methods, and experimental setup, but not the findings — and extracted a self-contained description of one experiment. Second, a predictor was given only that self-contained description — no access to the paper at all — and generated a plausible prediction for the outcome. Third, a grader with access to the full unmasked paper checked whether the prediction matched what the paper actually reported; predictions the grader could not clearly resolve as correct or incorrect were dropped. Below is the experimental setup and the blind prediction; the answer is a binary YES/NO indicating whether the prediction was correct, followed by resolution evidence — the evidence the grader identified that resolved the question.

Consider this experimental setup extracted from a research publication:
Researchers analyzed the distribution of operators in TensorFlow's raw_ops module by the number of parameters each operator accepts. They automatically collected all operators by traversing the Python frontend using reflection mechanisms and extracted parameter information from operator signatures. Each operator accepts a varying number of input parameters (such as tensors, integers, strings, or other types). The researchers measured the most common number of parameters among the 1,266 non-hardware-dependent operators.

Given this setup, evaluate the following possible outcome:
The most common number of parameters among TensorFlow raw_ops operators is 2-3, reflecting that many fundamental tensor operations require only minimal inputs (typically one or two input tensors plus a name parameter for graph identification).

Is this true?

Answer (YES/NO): NO